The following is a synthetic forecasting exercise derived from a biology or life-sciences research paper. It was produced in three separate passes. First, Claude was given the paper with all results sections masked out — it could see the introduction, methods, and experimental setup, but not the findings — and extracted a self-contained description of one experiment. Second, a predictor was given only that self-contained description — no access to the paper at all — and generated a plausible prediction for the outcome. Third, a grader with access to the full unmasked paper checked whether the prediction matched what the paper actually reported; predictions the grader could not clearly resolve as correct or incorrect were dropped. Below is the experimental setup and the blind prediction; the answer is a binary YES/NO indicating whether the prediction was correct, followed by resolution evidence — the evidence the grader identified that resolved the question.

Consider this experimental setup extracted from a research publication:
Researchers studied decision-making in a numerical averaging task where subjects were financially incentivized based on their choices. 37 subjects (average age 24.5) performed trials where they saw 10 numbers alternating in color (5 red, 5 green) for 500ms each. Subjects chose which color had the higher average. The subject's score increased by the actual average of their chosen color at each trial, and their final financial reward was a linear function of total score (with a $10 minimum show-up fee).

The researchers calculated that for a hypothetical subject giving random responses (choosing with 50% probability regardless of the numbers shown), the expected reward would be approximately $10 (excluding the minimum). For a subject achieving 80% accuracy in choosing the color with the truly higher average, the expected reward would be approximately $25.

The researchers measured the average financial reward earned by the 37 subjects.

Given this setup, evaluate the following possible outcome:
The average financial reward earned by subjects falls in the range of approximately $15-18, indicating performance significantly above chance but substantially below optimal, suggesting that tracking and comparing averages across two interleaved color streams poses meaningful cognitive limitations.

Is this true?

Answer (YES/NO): NO